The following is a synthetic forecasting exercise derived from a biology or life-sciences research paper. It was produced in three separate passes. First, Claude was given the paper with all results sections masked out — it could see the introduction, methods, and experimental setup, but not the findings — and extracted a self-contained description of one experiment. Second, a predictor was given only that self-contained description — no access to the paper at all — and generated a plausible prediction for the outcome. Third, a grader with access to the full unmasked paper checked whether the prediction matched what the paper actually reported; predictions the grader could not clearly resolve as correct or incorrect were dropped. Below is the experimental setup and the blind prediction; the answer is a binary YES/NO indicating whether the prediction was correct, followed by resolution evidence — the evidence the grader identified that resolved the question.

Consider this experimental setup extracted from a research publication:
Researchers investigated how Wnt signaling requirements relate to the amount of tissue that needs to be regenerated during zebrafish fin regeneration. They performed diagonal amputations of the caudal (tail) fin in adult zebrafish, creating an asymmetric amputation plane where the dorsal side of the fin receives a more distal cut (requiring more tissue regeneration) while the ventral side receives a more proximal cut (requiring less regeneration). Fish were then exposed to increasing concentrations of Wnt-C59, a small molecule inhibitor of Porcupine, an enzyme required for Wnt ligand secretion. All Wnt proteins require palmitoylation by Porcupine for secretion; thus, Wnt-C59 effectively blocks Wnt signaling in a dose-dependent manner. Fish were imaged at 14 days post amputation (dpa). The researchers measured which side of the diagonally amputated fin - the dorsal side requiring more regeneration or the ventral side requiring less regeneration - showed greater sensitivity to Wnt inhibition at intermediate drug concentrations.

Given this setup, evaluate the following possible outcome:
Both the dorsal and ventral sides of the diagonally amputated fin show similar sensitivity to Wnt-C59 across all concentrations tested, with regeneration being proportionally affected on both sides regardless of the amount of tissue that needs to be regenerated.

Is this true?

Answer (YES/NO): NO